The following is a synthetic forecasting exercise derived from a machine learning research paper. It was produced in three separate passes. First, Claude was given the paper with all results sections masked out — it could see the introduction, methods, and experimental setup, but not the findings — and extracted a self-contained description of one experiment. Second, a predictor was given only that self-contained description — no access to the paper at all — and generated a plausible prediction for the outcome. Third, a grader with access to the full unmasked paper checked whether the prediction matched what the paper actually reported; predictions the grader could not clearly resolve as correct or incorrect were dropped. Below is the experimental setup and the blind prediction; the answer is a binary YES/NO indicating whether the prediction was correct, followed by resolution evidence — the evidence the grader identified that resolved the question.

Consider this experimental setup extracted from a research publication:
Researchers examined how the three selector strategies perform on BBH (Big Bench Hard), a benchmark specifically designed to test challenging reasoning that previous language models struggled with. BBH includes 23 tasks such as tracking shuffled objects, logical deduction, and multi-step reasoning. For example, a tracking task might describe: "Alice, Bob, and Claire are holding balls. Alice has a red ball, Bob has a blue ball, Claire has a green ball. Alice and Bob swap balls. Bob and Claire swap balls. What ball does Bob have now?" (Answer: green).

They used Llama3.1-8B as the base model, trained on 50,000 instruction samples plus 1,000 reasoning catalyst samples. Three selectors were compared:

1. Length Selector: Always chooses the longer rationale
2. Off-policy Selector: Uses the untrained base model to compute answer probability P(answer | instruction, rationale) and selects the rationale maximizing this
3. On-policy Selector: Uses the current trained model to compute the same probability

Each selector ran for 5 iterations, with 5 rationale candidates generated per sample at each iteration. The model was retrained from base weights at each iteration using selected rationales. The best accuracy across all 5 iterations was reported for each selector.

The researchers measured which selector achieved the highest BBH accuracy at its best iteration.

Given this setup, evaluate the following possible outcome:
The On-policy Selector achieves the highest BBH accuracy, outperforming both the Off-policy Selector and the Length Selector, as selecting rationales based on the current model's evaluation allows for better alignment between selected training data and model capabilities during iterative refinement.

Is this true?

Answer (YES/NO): NO